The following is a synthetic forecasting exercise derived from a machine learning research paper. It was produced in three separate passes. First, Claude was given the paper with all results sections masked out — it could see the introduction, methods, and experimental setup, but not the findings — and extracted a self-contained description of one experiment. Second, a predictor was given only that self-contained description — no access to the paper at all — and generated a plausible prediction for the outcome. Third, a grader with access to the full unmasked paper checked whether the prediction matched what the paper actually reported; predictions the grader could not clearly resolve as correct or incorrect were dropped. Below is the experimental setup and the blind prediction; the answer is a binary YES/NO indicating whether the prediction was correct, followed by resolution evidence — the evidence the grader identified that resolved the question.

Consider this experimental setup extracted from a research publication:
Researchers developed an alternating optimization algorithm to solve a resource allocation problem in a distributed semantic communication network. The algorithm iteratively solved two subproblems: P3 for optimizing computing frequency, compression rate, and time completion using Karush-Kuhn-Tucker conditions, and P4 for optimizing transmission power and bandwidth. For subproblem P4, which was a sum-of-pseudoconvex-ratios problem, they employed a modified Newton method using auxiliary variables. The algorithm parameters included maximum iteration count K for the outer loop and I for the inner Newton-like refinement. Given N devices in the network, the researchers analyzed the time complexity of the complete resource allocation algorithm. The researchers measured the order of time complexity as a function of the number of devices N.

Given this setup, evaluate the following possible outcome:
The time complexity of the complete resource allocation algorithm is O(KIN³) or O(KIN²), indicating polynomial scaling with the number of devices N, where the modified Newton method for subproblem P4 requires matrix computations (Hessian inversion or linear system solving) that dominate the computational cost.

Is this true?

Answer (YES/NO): NO